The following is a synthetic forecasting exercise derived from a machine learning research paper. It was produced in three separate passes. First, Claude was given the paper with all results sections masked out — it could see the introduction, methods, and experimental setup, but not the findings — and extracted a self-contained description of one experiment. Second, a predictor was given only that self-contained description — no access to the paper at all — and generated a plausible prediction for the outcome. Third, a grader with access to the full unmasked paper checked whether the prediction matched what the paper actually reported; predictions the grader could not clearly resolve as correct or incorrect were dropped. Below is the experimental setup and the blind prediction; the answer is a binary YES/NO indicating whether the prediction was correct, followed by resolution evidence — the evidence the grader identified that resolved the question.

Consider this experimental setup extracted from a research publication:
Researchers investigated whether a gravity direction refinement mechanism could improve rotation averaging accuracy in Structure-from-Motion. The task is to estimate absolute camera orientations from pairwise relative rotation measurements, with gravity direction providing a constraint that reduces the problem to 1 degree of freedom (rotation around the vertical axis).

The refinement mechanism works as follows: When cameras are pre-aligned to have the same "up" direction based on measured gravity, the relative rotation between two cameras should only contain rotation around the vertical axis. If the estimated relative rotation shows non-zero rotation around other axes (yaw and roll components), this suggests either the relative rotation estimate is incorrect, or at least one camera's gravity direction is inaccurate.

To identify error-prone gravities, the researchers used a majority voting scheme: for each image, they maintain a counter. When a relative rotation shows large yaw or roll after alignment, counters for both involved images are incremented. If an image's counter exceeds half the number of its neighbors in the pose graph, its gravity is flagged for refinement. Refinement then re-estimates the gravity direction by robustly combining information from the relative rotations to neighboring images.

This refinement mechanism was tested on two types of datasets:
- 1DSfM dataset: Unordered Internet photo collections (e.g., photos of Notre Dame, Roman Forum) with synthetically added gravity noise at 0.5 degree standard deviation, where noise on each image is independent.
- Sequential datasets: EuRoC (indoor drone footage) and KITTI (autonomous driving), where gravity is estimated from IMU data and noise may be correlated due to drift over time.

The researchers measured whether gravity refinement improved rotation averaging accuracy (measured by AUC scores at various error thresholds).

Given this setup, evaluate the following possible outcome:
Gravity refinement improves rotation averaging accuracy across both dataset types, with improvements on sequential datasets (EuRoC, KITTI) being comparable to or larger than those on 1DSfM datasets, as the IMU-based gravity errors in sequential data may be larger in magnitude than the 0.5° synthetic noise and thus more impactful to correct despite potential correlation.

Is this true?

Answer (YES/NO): NO